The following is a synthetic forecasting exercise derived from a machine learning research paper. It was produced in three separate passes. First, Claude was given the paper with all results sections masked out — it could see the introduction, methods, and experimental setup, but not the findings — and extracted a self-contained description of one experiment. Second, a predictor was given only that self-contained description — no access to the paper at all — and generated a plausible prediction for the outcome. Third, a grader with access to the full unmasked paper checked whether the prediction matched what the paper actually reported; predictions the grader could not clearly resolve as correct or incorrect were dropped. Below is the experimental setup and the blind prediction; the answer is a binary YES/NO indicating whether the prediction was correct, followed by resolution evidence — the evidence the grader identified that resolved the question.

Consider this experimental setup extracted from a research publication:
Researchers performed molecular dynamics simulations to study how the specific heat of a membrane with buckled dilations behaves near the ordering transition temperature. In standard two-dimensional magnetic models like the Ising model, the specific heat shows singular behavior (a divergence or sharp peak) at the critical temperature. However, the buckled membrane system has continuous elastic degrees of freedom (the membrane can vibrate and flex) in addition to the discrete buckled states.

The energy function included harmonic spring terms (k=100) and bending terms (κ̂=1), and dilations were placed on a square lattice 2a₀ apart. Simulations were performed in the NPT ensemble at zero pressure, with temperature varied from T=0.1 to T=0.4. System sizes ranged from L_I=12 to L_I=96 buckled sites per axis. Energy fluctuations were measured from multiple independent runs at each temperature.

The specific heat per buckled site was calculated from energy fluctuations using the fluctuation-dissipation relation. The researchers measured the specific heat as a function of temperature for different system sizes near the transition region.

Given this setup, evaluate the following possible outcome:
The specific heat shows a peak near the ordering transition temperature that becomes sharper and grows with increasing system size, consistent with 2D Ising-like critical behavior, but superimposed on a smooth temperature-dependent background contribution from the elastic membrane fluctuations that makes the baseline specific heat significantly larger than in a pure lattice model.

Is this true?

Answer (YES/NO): NO